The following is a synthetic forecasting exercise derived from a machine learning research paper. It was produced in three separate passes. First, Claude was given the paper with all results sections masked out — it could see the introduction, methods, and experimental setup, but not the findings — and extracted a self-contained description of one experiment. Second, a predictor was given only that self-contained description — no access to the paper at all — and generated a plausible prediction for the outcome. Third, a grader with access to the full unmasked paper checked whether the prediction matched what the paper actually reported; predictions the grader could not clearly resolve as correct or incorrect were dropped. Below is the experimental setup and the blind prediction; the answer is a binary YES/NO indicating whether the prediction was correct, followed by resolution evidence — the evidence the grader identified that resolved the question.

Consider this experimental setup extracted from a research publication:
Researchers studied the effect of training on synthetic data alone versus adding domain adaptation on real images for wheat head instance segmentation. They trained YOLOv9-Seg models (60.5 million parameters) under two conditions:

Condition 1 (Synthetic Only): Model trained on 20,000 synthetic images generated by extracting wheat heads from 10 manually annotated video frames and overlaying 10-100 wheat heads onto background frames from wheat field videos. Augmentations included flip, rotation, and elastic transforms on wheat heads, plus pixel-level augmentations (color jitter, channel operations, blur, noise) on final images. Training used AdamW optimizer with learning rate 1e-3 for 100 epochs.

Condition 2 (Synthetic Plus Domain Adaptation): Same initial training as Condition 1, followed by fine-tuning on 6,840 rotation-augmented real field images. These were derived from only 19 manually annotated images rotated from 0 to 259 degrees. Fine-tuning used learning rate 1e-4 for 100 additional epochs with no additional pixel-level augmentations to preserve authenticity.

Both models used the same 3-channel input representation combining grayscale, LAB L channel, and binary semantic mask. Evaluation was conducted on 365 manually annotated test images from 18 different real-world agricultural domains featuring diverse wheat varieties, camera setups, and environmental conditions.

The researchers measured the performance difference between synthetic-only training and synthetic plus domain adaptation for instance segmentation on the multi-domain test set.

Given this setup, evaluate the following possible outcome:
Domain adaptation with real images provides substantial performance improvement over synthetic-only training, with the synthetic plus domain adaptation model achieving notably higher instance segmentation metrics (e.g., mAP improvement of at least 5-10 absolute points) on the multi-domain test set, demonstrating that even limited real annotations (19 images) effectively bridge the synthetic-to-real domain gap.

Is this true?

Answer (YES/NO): NO